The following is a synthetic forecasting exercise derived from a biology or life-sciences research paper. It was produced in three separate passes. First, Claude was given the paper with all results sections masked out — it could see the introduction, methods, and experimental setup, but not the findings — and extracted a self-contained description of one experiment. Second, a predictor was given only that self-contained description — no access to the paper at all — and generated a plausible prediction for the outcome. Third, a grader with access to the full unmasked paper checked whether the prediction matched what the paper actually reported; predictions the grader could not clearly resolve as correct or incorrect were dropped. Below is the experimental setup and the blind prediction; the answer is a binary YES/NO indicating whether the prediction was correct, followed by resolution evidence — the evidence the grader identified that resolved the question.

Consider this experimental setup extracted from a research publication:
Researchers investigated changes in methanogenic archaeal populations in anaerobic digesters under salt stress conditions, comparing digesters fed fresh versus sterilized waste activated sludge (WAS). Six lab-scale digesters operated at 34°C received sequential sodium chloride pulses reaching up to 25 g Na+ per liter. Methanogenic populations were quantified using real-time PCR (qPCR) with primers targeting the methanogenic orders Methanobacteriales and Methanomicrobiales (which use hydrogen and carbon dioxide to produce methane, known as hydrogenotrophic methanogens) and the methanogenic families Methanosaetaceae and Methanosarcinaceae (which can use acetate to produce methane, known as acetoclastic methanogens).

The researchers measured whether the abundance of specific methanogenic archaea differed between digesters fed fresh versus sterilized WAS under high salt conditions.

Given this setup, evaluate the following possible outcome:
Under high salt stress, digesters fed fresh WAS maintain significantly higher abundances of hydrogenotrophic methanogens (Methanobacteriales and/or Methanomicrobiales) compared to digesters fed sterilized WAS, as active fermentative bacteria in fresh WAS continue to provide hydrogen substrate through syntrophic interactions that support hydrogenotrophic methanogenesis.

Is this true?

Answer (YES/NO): YES